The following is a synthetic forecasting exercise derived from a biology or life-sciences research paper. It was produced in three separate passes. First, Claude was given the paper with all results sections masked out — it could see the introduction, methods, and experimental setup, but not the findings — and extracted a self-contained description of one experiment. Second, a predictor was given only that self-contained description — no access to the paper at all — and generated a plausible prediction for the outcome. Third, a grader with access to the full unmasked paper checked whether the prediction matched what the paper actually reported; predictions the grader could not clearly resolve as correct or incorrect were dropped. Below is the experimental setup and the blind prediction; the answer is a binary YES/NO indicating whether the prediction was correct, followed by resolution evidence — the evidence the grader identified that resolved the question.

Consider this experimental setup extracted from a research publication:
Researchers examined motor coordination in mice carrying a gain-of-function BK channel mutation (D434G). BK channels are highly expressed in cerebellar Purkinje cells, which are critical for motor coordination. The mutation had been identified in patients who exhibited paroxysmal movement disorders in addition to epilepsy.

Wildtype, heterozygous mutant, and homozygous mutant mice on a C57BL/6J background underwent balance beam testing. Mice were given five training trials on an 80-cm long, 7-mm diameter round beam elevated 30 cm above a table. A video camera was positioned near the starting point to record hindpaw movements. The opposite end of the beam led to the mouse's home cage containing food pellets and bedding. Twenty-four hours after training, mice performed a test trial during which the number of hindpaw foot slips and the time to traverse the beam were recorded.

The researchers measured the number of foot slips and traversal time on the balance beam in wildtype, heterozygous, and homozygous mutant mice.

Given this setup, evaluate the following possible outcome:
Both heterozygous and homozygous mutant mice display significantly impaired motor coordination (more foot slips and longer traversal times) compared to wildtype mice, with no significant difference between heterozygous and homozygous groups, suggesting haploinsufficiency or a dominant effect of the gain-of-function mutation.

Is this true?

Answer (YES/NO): NO